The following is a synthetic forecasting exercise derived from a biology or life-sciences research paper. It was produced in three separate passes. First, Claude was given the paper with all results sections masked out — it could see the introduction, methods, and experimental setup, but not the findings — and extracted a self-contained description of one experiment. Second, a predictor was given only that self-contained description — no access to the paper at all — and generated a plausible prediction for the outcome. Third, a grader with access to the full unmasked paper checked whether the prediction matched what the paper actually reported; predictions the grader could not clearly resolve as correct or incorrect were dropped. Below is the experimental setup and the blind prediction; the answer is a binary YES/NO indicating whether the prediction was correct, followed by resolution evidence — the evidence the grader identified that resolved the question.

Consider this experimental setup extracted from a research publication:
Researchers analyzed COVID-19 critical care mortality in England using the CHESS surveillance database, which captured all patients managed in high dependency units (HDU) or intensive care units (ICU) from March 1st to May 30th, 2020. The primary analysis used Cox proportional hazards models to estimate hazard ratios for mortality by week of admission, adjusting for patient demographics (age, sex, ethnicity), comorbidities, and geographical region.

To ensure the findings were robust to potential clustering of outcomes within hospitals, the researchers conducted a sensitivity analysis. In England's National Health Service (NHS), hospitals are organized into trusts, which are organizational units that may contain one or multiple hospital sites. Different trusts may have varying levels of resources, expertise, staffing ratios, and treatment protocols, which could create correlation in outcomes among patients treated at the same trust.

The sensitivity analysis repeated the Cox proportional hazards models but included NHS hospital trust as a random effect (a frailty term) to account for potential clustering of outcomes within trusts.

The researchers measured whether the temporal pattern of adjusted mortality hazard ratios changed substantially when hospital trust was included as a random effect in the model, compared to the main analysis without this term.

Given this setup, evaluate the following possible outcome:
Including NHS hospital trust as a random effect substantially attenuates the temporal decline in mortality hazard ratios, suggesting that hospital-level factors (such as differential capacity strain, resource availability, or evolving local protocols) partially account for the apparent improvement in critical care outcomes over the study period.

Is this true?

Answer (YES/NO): NO